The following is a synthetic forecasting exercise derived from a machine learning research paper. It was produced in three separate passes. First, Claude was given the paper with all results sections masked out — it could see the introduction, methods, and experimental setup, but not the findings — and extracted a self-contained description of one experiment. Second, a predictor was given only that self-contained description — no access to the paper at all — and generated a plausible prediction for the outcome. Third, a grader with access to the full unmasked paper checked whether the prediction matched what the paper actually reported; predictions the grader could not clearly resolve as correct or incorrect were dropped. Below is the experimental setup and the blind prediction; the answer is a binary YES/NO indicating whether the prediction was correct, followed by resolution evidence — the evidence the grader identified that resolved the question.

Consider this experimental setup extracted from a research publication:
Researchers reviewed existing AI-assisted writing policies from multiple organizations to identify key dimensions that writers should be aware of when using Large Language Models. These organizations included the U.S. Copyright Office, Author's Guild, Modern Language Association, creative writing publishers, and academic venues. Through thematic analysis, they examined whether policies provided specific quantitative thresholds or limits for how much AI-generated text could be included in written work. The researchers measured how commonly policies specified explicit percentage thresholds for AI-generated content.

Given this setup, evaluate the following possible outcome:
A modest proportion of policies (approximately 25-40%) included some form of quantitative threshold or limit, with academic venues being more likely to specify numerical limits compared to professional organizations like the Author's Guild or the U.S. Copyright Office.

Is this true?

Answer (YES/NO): NO